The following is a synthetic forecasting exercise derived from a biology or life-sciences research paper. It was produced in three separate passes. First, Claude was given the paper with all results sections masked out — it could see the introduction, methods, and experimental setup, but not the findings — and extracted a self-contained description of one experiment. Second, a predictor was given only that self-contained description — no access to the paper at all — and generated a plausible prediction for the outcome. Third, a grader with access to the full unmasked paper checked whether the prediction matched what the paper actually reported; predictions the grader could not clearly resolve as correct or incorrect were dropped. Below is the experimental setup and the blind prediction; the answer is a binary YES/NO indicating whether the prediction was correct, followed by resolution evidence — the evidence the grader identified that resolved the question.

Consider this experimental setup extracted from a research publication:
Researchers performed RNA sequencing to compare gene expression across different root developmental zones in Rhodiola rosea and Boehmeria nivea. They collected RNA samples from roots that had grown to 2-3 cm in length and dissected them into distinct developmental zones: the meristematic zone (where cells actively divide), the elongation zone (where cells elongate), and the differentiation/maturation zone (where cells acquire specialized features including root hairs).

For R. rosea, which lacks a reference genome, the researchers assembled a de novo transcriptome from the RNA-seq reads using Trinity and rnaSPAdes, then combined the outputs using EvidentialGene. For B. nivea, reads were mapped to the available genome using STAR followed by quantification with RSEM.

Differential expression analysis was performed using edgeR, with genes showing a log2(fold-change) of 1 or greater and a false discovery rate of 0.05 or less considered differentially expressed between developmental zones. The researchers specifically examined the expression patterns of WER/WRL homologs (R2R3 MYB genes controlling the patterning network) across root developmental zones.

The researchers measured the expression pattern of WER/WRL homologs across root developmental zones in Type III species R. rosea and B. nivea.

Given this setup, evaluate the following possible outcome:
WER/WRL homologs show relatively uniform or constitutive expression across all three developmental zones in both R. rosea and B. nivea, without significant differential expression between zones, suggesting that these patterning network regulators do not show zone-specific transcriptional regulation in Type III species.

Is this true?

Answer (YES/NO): NO